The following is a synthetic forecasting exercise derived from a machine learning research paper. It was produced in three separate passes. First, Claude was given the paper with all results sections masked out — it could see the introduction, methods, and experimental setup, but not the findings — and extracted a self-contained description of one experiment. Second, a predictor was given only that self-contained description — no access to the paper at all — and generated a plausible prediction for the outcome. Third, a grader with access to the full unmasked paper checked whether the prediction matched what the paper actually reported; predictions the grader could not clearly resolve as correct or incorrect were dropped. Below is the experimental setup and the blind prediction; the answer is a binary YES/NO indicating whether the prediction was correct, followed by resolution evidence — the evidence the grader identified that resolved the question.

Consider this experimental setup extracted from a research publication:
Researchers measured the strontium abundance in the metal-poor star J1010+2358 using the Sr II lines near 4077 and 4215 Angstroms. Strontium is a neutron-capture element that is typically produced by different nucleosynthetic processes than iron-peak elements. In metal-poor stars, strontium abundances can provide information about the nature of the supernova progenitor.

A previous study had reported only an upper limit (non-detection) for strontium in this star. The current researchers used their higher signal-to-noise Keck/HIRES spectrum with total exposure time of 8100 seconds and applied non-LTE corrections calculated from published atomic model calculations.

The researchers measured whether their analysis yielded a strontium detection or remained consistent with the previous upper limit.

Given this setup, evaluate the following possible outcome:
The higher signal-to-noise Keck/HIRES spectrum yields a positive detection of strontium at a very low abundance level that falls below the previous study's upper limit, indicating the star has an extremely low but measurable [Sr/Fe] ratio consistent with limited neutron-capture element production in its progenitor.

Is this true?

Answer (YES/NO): YES